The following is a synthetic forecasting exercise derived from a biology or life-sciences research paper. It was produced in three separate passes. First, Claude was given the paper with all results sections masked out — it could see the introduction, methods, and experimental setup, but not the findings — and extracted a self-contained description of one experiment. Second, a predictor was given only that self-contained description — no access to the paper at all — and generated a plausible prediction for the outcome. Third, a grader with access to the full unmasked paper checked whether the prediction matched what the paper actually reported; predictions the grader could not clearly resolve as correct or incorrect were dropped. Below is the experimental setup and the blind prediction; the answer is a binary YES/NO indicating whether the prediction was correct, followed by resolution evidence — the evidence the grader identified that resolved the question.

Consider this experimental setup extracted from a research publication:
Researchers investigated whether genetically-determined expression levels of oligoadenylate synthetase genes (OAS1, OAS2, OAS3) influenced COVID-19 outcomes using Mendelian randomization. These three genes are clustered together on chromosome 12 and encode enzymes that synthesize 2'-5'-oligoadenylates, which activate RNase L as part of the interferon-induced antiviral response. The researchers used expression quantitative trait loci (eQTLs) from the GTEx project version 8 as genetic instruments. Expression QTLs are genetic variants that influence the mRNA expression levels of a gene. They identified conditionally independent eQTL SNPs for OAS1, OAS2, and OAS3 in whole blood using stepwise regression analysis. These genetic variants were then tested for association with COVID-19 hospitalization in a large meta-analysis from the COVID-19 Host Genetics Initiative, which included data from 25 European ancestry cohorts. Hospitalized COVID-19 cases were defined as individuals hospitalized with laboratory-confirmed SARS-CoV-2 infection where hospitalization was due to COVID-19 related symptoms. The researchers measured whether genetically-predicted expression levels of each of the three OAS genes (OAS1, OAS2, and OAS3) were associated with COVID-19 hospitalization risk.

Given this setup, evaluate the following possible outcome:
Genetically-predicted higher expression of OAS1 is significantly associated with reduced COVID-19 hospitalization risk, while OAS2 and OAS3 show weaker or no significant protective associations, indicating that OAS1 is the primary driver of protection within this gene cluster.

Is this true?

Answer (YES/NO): NO